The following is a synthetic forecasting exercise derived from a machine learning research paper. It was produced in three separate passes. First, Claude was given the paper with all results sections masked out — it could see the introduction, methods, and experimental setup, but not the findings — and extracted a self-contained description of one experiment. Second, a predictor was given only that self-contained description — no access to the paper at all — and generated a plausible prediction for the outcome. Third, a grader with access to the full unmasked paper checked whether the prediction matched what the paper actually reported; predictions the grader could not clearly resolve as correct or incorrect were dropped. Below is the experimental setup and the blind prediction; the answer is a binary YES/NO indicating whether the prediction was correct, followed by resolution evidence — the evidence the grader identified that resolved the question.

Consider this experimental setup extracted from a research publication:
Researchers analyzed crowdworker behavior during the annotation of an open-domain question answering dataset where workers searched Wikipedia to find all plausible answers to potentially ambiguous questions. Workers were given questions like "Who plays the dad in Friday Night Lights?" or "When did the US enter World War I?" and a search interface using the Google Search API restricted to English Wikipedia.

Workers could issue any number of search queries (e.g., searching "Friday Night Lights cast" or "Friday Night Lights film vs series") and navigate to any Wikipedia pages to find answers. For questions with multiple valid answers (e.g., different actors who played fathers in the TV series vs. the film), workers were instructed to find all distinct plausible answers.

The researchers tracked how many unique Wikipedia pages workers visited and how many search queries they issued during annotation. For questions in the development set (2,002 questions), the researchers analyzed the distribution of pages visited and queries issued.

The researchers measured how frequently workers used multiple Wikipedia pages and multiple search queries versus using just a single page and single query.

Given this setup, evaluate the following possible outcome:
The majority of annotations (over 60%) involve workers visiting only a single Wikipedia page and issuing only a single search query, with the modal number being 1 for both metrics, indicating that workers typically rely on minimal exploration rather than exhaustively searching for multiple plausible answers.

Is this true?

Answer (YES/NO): NO